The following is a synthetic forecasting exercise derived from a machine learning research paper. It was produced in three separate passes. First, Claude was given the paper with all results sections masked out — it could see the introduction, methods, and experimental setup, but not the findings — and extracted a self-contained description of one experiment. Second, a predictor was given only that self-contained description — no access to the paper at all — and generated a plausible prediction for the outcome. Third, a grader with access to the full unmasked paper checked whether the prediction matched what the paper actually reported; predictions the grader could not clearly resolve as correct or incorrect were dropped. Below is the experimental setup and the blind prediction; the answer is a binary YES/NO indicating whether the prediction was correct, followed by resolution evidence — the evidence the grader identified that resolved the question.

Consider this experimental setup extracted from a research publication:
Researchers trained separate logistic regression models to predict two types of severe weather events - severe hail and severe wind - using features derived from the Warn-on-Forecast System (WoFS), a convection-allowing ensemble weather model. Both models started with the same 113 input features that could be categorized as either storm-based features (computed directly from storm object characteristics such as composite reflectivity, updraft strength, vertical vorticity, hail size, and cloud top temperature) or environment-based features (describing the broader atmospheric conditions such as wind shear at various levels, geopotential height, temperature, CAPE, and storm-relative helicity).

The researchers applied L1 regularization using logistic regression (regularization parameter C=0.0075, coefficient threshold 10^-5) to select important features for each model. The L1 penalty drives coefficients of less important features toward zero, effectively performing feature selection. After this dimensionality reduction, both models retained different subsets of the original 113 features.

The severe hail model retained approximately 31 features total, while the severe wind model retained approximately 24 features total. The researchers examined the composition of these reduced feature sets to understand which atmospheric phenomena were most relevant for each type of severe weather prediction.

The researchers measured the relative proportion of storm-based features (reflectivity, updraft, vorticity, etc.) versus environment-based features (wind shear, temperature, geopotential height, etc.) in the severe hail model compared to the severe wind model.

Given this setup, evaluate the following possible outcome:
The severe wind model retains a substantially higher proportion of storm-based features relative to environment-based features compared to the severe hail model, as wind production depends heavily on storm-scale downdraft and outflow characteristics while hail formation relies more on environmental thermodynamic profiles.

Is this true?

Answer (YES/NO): NO